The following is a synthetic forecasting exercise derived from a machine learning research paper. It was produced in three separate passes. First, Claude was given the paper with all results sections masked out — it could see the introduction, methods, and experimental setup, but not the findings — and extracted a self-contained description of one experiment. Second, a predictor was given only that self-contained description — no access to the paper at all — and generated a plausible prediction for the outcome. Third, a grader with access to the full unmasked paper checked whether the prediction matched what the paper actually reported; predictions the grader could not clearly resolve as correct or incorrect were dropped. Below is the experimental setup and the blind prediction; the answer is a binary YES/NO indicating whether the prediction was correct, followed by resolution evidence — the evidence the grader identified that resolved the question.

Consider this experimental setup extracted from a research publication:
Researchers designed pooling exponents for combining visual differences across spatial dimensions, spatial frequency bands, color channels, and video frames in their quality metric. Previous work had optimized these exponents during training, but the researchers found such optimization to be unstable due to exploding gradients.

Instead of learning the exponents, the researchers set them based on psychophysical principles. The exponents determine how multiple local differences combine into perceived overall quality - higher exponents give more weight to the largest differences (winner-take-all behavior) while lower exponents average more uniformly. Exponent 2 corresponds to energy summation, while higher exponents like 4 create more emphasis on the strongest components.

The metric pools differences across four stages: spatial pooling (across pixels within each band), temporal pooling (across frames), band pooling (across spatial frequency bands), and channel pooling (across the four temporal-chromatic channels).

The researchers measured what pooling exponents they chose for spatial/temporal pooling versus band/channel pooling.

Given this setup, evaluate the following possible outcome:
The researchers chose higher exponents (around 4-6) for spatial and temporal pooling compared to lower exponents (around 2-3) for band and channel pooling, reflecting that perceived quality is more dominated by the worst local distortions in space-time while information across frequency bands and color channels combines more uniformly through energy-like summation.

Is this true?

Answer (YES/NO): NO